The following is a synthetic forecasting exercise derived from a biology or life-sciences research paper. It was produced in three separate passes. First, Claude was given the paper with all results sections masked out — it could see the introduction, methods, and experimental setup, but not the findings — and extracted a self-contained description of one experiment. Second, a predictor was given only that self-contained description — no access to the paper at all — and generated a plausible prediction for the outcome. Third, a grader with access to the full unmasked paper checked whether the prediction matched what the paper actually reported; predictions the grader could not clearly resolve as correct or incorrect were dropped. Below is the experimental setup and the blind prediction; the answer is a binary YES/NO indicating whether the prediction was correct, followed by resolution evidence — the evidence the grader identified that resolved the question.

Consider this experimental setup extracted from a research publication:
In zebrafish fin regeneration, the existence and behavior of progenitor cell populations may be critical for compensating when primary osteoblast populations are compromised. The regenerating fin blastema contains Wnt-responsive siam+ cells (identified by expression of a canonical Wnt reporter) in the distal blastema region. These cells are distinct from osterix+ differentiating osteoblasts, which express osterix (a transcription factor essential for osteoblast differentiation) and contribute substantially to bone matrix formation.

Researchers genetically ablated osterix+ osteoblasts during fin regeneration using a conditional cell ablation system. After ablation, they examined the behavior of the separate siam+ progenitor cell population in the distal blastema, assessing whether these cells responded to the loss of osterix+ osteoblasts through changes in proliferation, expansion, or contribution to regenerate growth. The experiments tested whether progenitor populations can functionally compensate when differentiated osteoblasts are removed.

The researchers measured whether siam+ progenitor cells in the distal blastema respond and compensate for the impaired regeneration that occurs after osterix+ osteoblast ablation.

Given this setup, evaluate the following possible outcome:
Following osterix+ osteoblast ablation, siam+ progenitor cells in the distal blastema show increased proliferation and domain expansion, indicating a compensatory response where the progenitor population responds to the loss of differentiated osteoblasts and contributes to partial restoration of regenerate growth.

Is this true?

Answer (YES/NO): NO